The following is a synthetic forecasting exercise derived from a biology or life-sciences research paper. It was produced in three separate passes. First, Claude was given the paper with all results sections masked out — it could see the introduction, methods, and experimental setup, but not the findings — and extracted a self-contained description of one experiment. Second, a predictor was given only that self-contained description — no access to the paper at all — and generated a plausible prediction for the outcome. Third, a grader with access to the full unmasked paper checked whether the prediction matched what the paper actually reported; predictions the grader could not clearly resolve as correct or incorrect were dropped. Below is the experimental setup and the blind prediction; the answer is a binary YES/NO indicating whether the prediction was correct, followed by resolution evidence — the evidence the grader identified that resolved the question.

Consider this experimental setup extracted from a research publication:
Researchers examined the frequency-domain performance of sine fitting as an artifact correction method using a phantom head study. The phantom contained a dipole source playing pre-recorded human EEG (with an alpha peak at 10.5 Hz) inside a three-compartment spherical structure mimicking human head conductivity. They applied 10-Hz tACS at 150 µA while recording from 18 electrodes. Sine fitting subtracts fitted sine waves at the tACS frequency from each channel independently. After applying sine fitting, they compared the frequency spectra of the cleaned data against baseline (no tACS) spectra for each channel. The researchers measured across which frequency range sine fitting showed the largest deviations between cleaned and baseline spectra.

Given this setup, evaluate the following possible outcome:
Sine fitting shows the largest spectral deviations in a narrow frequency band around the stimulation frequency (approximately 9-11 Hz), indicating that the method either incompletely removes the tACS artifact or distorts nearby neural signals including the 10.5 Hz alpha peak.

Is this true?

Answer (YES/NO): NO